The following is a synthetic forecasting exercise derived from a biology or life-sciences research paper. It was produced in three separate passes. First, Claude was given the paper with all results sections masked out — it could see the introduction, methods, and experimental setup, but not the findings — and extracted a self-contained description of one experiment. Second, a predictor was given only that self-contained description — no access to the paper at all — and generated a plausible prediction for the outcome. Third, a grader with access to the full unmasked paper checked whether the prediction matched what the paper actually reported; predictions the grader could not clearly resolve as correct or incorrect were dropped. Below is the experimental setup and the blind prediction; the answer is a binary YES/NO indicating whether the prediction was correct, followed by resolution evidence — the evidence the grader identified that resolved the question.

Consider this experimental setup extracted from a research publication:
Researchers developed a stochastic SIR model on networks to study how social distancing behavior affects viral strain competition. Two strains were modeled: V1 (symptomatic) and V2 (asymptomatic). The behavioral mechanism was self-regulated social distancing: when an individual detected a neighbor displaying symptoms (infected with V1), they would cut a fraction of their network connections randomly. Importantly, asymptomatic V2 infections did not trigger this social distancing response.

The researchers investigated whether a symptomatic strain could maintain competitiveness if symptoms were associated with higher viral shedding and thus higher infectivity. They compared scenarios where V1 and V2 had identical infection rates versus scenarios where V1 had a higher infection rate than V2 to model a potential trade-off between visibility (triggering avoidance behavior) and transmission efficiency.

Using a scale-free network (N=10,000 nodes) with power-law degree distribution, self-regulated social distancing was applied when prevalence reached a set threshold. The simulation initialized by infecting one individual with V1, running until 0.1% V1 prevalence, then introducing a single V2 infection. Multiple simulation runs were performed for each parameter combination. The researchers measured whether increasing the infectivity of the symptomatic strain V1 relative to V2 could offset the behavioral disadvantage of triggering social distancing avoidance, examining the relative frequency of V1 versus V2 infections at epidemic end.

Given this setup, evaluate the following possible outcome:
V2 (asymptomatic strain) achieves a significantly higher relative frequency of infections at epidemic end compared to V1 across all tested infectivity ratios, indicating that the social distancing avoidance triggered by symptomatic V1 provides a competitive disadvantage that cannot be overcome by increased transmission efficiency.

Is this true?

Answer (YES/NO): NO